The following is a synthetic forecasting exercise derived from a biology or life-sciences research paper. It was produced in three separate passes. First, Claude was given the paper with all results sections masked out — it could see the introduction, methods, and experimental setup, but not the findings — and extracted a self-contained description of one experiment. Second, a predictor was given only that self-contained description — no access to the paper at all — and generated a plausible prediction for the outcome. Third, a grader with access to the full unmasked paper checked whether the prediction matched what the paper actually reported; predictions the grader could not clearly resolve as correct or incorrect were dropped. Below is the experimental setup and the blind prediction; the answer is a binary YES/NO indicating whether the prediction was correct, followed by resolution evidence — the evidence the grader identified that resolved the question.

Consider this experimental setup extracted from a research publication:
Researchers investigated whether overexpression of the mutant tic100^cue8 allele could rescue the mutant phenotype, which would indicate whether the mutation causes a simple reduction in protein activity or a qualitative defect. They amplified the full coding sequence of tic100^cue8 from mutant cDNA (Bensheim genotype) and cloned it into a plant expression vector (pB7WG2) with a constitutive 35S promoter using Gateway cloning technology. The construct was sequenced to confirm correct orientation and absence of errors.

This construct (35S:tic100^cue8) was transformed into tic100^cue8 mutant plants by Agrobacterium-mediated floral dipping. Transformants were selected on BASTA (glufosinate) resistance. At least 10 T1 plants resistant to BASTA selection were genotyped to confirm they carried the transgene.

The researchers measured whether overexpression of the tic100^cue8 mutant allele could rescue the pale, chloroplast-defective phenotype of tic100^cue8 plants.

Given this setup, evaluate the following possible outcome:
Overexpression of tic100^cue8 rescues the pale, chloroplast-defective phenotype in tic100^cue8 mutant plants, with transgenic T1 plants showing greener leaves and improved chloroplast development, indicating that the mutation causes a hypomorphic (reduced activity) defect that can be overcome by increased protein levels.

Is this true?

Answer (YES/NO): NO